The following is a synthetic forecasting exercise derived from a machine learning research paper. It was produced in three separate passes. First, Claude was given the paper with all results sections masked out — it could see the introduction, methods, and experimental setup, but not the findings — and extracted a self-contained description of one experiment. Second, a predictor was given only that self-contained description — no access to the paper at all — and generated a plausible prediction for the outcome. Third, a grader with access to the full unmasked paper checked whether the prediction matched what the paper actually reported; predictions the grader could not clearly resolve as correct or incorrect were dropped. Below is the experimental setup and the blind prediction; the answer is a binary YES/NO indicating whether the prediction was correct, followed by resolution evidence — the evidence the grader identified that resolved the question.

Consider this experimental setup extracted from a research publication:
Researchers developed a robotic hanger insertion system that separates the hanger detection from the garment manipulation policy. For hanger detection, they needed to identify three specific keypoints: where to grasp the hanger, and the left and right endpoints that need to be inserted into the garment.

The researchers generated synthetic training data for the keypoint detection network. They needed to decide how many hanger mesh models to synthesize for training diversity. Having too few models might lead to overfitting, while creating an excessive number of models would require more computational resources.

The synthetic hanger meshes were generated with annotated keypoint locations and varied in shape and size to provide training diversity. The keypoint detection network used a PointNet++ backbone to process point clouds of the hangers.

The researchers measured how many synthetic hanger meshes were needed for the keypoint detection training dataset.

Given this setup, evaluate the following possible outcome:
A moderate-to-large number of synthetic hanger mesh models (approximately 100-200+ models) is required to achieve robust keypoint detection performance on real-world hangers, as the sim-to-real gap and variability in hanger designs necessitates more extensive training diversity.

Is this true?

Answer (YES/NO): NO